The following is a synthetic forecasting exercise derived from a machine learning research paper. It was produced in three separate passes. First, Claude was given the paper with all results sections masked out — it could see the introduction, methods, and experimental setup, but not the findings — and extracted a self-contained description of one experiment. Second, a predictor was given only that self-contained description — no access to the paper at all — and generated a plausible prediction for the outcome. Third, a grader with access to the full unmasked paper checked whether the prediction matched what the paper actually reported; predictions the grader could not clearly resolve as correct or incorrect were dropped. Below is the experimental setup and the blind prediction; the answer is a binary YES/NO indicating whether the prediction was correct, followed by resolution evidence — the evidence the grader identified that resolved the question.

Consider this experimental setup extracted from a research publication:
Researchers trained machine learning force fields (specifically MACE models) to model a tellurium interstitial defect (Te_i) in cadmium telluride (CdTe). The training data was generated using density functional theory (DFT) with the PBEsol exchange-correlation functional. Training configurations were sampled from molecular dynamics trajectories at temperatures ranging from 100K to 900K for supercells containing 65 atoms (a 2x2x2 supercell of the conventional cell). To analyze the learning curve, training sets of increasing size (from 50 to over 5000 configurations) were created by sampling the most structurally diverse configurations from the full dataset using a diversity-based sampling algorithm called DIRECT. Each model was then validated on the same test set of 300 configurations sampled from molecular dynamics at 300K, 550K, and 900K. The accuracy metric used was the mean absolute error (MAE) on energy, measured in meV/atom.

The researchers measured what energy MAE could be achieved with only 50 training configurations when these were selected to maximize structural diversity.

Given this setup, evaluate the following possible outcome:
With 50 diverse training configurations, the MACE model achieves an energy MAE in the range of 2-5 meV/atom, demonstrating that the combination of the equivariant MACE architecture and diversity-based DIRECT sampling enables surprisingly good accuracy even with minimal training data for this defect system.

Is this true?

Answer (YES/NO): NO